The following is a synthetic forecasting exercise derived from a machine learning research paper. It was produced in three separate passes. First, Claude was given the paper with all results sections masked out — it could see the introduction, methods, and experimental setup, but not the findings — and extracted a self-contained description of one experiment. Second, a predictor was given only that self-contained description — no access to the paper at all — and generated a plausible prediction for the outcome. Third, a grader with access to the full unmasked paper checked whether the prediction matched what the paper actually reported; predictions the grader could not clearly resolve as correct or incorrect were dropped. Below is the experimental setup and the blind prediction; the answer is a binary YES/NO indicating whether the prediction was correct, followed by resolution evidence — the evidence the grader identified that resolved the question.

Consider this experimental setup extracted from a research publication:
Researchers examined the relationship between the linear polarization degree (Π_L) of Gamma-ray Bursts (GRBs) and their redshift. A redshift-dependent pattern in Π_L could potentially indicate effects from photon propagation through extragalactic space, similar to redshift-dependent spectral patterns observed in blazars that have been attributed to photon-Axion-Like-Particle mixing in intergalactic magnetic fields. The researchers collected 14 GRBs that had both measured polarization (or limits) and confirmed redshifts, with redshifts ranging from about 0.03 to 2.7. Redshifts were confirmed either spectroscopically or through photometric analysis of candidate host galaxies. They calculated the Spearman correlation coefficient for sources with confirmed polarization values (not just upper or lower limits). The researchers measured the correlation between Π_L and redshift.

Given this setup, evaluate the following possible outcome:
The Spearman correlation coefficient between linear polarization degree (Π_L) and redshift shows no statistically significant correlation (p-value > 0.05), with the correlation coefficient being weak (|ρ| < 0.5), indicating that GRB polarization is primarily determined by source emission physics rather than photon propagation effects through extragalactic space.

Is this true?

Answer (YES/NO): NO